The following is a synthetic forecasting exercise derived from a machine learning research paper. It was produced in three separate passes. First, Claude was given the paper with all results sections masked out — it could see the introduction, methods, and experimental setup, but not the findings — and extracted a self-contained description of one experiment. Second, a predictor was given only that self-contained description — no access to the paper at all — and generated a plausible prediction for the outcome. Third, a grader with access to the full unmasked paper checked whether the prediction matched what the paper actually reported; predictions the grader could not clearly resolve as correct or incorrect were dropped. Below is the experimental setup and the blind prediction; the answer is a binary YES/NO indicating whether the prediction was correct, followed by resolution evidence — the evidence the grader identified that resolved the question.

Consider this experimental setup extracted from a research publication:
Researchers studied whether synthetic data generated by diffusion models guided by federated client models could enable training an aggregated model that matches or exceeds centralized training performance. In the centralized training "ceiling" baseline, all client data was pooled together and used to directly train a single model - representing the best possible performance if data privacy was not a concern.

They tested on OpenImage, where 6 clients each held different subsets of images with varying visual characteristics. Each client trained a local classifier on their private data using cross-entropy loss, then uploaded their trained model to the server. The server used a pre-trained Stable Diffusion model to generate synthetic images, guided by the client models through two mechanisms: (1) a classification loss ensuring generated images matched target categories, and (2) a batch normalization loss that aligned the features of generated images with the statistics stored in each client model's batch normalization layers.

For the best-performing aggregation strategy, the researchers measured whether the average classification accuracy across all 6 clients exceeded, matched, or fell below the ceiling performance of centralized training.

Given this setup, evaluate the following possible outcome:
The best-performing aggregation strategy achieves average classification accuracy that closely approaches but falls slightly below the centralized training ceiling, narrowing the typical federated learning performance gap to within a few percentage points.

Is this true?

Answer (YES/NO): NO